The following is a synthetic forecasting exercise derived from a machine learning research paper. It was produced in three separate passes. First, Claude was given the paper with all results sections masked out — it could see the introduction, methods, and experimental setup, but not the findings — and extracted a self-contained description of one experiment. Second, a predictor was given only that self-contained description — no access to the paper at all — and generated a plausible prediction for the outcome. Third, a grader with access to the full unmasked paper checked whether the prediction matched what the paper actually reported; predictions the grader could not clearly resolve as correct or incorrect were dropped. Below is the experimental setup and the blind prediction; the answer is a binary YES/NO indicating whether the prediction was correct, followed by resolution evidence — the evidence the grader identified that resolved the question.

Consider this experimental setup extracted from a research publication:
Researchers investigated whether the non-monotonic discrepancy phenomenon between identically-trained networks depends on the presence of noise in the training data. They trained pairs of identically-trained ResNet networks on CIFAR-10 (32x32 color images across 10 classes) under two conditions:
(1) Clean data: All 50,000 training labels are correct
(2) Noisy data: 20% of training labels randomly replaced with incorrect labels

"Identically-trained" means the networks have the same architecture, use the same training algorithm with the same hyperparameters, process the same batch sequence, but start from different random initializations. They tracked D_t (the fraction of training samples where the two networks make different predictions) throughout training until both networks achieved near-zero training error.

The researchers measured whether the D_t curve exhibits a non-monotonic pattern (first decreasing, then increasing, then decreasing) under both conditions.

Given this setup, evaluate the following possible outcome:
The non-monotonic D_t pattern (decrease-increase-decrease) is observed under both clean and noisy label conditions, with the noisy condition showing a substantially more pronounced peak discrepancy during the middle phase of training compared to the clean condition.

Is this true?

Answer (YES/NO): NO